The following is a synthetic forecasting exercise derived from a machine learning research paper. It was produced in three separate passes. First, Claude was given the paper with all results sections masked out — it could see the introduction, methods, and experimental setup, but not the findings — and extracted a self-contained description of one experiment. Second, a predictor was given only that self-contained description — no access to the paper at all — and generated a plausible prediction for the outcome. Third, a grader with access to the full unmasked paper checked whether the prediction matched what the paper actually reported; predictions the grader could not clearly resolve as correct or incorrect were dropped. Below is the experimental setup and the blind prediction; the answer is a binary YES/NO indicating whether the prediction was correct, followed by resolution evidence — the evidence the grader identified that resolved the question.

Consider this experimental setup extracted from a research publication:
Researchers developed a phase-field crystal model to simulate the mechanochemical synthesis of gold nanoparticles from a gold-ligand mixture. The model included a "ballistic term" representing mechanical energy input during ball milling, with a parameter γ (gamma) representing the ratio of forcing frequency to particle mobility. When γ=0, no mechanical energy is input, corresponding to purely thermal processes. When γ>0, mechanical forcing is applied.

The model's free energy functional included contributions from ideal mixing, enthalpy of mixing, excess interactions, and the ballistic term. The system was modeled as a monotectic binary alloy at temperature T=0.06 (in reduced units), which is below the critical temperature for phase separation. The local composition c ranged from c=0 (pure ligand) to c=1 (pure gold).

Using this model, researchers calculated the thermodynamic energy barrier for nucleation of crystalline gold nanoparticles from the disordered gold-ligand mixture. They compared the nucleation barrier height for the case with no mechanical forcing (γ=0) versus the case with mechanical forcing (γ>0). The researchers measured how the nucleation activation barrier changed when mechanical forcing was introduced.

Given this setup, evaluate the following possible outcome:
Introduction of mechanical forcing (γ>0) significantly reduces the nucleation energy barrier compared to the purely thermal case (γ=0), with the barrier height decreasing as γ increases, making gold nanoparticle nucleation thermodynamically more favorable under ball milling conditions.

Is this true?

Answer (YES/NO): YES